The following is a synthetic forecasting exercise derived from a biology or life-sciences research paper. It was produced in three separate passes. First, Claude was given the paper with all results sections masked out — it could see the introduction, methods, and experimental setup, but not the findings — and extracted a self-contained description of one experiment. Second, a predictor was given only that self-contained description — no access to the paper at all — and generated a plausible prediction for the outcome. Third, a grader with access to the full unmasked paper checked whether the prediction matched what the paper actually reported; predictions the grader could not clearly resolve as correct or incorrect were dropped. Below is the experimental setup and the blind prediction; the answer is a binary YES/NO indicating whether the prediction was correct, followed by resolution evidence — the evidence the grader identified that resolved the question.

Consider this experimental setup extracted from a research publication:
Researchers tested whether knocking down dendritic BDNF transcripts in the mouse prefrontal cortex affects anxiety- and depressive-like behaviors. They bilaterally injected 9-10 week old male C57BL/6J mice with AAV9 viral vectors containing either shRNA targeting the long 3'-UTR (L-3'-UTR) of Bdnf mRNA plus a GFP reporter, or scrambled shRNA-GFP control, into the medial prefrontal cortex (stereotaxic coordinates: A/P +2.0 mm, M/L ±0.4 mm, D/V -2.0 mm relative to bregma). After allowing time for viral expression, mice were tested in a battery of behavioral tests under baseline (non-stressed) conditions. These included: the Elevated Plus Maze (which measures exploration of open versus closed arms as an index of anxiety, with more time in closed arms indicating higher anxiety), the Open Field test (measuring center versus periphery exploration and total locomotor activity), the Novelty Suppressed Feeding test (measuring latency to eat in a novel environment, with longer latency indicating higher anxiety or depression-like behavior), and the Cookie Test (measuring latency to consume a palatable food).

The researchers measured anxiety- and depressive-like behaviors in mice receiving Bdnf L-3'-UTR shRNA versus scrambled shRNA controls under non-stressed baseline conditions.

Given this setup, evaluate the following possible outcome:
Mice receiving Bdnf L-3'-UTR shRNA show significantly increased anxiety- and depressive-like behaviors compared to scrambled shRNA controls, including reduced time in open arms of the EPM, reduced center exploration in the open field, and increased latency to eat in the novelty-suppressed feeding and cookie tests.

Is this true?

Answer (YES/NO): NO